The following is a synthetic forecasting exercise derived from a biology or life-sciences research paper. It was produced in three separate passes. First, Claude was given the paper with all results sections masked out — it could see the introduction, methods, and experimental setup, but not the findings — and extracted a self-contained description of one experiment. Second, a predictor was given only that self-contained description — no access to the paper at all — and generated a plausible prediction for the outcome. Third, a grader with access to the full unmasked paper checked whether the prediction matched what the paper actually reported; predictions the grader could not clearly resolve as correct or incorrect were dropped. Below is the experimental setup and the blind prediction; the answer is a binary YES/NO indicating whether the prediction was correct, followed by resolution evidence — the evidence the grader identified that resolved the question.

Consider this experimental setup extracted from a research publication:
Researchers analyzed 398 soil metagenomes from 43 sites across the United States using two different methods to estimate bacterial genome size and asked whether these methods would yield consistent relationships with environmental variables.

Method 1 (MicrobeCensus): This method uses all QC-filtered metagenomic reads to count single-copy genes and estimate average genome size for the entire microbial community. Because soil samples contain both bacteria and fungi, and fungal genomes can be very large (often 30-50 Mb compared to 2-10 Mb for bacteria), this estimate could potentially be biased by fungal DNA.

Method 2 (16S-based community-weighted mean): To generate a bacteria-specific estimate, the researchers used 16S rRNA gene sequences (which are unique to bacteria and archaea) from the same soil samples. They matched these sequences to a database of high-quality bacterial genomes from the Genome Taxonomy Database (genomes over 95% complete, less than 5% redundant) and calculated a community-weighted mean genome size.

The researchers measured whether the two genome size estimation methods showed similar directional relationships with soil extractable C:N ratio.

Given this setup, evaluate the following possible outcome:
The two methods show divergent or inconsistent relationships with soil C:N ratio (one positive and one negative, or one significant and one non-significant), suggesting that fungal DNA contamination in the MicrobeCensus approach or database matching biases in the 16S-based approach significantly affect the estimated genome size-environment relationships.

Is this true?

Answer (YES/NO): NO